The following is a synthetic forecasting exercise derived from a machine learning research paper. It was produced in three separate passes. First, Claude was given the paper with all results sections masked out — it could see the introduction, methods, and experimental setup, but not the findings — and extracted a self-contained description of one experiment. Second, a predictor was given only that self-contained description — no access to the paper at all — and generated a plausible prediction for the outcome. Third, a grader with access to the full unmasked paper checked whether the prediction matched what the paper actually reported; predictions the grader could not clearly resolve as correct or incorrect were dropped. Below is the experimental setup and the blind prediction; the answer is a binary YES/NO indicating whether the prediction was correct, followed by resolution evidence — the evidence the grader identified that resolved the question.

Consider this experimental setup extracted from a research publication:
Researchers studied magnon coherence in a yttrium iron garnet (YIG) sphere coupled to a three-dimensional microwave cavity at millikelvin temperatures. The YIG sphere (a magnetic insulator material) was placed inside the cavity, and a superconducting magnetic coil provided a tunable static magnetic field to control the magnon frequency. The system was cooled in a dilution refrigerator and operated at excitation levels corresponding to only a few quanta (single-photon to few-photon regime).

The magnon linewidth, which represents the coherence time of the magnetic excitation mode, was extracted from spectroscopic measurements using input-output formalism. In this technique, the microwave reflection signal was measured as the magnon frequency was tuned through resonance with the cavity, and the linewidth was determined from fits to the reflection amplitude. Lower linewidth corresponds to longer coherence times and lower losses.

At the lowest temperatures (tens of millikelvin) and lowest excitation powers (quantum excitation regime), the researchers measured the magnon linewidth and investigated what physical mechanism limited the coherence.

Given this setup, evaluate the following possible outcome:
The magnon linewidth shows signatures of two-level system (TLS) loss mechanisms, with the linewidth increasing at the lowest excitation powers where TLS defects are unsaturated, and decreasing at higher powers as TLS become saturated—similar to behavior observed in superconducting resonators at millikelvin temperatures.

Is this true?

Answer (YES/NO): YES